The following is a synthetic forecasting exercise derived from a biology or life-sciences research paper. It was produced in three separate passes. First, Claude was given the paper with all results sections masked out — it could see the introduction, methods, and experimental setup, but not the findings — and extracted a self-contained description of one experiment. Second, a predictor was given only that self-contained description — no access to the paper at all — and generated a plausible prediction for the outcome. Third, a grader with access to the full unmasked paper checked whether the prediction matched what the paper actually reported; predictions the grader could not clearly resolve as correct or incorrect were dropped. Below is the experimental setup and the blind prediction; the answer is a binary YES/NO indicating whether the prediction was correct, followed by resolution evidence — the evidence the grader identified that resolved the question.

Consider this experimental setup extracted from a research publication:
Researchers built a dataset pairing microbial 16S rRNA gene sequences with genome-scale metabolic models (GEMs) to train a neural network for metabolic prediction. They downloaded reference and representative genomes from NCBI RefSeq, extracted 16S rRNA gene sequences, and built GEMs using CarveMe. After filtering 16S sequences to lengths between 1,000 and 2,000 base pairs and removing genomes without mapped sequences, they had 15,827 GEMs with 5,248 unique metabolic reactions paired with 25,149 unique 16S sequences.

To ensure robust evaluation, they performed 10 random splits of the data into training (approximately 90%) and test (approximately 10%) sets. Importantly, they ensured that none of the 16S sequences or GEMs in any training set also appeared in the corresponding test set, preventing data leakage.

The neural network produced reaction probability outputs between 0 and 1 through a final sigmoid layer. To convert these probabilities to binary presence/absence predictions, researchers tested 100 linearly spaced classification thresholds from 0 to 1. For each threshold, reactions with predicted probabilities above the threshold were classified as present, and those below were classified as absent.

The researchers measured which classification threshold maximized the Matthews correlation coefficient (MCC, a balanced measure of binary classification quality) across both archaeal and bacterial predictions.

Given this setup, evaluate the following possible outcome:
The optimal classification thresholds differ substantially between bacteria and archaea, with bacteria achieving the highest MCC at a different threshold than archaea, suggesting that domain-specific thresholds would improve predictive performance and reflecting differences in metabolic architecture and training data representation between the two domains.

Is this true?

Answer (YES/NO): NO